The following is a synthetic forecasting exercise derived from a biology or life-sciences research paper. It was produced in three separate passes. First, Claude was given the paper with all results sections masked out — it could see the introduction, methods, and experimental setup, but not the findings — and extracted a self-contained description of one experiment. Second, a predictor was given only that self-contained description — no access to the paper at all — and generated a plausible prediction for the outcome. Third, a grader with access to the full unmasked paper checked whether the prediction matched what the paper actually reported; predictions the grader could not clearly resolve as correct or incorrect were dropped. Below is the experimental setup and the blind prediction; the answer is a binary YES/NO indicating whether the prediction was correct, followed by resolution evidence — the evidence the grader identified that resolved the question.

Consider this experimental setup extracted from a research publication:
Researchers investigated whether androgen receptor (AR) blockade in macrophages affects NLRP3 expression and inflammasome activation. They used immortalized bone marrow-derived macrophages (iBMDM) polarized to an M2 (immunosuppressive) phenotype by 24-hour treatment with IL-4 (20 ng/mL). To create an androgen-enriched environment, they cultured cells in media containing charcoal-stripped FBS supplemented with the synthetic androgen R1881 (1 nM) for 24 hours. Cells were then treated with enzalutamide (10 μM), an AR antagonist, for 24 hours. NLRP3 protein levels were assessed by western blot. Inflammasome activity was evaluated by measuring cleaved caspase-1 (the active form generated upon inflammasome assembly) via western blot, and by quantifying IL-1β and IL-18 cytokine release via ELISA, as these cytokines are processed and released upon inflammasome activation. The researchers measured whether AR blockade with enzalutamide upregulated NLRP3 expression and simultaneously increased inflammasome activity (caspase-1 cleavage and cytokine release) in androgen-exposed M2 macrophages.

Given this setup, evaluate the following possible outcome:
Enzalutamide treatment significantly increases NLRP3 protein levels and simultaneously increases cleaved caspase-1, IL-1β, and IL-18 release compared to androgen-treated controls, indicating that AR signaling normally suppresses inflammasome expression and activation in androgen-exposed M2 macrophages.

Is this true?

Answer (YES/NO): NO